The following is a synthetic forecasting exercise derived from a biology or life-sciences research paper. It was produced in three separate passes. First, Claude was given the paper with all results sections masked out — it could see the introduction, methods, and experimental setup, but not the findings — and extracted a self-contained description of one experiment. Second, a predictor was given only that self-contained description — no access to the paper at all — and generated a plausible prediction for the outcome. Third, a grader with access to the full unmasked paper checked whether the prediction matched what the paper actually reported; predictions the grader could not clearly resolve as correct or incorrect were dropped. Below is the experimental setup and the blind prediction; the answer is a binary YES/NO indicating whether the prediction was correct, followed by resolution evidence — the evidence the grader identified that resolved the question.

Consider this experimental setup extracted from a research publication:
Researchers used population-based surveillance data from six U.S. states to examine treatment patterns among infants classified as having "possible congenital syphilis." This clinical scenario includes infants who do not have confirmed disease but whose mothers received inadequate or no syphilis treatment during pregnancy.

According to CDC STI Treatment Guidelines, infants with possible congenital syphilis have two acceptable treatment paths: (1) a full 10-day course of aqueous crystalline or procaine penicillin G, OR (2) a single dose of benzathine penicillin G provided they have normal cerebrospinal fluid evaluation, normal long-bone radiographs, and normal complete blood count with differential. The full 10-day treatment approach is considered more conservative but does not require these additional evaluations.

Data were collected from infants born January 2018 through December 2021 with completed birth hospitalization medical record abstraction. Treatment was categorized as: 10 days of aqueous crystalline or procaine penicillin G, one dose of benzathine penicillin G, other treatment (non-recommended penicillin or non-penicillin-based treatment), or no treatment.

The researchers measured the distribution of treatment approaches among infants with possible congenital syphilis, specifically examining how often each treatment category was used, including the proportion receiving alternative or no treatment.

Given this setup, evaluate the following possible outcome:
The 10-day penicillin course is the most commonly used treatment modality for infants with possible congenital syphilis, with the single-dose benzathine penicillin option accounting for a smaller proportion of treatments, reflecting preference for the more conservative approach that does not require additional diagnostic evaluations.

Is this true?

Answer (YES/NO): YES